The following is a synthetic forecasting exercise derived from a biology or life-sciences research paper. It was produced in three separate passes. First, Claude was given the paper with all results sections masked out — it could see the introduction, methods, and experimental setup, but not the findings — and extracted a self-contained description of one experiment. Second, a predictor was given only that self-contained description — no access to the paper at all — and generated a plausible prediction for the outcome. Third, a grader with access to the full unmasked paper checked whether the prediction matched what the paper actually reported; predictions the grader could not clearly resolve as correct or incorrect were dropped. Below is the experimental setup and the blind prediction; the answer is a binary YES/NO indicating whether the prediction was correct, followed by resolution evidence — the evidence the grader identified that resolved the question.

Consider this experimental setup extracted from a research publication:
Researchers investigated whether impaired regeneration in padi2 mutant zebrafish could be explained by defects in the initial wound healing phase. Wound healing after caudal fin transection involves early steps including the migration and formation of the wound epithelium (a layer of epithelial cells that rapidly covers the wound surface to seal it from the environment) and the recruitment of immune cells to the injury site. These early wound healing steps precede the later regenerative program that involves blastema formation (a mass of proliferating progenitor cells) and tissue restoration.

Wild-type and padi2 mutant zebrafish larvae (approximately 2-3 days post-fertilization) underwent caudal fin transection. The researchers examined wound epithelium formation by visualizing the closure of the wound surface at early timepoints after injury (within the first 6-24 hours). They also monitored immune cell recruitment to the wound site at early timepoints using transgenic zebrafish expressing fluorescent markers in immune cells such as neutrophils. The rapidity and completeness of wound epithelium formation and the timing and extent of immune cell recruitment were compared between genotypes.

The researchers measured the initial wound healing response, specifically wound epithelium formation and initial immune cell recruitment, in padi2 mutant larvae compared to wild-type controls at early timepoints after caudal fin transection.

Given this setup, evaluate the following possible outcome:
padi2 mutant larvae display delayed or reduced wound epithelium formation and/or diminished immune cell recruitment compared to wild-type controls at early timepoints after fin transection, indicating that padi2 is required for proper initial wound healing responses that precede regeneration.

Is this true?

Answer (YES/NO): NO